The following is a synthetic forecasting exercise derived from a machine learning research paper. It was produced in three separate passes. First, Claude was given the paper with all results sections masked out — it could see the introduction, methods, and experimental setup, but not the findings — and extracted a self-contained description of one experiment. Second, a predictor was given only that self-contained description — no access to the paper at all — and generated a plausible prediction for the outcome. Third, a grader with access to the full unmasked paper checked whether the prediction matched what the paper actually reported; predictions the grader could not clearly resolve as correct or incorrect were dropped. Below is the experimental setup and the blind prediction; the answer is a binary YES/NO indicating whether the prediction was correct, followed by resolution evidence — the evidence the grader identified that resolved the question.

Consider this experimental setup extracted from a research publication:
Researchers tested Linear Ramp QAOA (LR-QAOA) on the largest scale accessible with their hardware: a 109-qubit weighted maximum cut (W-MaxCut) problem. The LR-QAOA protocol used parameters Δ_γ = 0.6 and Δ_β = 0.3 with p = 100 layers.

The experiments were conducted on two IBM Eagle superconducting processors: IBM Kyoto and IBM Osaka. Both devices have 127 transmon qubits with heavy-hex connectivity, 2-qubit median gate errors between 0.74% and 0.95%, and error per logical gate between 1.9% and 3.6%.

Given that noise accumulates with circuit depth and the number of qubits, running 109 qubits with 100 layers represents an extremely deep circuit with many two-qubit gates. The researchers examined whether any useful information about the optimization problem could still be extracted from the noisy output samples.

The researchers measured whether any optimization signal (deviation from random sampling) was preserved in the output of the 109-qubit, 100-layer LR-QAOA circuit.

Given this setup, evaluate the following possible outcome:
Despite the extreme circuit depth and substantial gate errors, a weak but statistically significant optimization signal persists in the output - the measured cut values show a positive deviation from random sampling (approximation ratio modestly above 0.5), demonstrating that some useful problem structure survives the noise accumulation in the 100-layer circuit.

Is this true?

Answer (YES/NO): YES